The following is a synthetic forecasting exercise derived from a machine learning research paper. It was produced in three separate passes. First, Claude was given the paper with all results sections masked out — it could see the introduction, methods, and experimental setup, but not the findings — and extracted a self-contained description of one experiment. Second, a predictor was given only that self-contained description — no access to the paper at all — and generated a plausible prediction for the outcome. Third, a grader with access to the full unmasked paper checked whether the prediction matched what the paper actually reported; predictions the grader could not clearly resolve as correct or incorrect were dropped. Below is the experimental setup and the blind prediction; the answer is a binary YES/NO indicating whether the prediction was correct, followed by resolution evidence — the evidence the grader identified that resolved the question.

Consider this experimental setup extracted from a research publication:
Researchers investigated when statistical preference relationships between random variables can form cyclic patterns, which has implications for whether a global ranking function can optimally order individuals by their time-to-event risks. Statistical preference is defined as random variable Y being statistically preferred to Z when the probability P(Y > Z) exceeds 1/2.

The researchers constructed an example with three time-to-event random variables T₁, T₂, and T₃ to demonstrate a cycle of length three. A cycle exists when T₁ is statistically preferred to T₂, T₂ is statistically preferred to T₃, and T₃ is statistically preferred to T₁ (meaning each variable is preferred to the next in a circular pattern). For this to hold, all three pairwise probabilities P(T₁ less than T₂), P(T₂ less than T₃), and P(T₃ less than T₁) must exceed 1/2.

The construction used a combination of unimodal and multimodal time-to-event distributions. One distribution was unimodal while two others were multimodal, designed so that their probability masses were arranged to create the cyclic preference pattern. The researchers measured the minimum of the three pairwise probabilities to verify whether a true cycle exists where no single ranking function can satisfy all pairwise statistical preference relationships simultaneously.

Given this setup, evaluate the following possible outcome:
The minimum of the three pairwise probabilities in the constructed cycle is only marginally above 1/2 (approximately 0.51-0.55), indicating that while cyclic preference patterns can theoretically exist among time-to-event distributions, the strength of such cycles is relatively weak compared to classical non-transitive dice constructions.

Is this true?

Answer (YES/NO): YES